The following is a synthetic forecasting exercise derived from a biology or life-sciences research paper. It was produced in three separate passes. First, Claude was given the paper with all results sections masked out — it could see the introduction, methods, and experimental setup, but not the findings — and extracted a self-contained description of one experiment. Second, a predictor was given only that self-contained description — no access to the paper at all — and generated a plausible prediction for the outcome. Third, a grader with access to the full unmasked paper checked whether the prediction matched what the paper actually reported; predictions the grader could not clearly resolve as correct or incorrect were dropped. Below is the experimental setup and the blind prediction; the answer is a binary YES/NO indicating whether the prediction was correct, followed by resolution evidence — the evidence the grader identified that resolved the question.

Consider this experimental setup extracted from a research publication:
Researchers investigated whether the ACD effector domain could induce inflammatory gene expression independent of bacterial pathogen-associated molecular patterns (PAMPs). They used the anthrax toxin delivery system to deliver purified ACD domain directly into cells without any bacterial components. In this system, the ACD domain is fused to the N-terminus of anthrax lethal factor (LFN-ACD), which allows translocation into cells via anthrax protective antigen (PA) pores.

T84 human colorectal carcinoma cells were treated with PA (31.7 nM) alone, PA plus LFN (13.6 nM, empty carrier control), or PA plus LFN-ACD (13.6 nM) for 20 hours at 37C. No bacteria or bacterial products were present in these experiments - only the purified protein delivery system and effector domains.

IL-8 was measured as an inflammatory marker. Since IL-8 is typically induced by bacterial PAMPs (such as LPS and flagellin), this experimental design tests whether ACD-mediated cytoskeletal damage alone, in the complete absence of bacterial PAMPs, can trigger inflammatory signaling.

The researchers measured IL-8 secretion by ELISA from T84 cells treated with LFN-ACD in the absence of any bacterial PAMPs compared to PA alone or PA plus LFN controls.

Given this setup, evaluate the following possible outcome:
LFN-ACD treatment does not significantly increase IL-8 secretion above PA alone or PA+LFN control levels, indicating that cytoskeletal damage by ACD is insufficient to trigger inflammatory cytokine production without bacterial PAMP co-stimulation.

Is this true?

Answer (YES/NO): NO